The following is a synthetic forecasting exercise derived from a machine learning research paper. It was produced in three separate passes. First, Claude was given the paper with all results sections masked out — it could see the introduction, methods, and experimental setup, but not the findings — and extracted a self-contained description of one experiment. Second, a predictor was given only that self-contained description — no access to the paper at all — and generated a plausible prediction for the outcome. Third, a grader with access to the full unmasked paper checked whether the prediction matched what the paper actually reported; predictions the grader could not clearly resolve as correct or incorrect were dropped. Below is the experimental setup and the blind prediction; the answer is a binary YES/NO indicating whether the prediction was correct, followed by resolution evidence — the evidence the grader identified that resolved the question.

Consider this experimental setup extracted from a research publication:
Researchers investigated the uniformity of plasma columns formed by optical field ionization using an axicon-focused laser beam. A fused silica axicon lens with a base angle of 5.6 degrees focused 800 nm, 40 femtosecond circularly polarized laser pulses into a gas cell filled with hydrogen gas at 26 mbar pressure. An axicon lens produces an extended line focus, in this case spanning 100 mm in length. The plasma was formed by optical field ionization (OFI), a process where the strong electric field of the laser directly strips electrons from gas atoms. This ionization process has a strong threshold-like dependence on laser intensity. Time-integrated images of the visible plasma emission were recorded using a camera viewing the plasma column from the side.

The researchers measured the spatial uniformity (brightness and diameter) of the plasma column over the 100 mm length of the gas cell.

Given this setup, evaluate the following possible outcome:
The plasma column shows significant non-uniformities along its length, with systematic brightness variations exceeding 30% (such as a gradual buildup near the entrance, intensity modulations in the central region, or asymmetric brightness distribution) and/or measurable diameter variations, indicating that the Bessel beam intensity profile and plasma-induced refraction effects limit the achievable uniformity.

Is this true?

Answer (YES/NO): NO